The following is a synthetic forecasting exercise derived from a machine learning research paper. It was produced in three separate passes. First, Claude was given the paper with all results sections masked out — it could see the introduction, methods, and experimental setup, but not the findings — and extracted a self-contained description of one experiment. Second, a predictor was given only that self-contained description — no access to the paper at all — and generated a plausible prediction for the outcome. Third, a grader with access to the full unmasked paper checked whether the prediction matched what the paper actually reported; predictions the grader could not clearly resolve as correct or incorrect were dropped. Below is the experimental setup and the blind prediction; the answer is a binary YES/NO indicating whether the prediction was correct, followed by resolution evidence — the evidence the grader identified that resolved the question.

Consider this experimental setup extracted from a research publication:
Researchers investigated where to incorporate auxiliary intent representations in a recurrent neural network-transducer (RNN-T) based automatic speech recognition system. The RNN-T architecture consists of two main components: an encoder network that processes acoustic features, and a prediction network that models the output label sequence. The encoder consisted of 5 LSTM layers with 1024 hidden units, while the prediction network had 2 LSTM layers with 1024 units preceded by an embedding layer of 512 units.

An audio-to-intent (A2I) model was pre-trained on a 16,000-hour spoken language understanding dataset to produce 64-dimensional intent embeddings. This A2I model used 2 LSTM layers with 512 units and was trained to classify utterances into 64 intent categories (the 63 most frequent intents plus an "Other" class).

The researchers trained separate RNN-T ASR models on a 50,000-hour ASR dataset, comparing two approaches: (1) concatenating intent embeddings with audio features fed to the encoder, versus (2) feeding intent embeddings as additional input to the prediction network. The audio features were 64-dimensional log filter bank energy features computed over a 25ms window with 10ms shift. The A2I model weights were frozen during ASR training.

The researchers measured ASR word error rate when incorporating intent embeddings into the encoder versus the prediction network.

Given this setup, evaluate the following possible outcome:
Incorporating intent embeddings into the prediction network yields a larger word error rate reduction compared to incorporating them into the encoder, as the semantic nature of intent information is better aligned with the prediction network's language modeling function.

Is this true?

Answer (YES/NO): NO